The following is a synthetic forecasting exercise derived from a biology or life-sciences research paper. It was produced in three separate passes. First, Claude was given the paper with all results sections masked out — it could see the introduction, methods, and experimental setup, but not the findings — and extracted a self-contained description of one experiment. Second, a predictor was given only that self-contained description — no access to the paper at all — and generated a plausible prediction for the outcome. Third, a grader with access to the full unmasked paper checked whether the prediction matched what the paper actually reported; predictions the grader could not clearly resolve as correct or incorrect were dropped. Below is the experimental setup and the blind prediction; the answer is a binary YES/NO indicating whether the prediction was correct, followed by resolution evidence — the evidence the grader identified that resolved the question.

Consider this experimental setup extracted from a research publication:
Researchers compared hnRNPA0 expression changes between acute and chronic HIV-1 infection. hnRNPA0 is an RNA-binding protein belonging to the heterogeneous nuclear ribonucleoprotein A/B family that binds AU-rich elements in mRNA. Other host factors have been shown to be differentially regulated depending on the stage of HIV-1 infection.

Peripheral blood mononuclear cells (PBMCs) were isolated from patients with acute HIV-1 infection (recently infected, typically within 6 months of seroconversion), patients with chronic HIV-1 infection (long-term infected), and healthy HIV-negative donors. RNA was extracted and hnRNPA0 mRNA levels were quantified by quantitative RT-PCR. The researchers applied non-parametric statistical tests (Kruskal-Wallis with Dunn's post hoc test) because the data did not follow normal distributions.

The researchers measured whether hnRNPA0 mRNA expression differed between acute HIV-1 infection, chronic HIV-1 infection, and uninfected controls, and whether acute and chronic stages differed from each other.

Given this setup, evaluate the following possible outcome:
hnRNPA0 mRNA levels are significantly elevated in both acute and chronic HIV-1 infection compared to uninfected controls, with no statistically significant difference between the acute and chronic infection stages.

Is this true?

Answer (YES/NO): NO